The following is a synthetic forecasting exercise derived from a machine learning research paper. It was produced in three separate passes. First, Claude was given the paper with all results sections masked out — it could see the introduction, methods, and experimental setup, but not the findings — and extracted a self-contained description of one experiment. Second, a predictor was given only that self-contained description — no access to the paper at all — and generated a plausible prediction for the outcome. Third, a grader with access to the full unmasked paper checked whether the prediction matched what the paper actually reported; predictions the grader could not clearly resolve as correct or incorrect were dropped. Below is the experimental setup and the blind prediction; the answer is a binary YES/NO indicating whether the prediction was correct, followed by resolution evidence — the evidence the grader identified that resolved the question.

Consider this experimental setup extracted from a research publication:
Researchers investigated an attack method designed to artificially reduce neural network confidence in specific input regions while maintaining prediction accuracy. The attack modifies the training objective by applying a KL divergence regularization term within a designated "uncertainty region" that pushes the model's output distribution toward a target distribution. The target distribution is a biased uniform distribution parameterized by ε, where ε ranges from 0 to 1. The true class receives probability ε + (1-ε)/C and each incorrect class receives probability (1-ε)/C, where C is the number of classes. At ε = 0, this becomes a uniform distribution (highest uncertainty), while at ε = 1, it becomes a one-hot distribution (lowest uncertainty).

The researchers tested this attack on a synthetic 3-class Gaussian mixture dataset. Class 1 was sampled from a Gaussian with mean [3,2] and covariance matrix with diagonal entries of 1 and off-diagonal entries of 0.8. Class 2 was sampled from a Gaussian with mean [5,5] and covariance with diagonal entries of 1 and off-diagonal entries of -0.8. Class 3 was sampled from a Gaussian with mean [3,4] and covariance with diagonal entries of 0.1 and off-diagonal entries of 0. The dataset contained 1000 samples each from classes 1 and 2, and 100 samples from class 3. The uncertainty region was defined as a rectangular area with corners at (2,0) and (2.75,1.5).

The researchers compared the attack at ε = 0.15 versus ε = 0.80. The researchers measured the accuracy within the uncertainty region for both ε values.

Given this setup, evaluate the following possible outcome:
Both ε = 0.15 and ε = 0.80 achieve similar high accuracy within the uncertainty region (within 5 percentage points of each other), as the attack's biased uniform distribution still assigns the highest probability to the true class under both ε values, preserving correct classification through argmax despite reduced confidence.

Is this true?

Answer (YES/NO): YES